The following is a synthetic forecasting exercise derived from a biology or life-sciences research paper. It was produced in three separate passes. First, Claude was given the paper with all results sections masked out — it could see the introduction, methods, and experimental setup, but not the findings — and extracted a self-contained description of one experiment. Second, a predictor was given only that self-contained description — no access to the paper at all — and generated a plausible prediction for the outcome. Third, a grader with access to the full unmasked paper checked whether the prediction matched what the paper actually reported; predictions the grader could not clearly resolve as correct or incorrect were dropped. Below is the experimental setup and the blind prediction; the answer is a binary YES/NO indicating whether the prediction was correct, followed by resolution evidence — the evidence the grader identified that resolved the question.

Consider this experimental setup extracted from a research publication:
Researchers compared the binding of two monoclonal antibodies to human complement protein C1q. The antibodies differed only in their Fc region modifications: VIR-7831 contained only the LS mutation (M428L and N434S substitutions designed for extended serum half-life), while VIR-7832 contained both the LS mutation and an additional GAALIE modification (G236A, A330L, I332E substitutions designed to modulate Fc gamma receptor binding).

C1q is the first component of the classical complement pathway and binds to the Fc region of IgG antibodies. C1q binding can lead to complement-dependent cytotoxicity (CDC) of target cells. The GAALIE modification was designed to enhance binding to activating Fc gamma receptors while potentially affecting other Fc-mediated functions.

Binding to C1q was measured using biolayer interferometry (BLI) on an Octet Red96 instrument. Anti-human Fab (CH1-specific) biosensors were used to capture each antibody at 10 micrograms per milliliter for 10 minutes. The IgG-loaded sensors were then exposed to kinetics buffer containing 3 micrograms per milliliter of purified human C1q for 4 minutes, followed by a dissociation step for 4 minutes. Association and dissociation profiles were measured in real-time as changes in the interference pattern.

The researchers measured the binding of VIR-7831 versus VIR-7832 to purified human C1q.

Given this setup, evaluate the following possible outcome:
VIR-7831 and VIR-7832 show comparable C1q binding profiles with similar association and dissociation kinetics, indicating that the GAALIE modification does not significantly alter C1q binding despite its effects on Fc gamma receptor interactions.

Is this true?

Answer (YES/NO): NO